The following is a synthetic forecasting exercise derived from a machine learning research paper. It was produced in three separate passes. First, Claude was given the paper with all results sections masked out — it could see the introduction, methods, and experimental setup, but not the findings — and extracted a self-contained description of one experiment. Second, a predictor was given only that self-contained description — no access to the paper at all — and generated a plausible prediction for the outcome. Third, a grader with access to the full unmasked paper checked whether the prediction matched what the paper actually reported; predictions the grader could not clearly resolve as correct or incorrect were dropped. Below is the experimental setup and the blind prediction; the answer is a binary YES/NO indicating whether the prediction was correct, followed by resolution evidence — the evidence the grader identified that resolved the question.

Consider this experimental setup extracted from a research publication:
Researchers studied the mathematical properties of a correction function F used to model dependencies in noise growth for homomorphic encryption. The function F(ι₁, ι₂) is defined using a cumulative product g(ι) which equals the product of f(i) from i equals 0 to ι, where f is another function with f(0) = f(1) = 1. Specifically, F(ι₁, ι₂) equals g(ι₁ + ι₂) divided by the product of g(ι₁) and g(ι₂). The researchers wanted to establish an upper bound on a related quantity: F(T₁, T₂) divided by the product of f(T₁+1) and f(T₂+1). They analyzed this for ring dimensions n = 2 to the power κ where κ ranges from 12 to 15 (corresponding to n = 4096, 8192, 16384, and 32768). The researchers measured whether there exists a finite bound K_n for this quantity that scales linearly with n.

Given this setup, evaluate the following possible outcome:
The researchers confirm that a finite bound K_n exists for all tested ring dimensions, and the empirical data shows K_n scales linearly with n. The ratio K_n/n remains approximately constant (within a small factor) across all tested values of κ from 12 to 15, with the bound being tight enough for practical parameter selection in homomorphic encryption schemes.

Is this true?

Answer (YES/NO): YES